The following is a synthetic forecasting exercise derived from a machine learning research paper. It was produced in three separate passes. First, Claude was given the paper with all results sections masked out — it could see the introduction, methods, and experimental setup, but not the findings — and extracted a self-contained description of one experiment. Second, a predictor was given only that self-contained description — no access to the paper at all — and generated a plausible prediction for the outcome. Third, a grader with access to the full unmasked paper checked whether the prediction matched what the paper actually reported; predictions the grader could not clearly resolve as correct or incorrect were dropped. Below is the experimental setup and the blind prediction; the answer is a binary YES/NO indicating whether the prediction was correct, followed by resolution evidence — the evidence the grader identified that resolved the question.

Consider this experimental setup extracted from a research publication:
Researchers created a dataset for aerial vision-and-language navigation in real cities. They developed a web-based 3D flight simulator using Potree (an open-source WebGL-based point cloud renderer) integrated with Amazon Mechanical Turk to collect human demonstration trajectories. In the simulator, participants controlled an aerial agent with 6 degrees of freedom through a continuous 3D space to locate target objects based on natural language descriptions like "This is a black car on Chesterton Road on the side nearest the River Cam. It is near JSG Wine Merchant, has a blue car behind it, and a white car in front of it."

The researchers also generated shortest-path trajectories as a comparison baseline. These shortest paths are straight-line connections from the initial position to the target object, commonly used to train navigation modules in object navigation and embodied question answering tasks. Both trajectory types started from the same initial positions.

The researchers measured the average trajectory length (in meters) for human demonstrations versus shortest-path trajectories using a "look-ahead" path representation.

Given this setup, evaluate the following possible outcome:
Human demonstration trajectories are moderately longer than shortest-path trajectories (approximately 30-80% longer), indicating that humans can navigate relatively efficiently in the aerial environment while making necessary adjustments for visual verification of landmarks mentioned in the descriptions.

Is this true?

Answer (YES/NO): YES